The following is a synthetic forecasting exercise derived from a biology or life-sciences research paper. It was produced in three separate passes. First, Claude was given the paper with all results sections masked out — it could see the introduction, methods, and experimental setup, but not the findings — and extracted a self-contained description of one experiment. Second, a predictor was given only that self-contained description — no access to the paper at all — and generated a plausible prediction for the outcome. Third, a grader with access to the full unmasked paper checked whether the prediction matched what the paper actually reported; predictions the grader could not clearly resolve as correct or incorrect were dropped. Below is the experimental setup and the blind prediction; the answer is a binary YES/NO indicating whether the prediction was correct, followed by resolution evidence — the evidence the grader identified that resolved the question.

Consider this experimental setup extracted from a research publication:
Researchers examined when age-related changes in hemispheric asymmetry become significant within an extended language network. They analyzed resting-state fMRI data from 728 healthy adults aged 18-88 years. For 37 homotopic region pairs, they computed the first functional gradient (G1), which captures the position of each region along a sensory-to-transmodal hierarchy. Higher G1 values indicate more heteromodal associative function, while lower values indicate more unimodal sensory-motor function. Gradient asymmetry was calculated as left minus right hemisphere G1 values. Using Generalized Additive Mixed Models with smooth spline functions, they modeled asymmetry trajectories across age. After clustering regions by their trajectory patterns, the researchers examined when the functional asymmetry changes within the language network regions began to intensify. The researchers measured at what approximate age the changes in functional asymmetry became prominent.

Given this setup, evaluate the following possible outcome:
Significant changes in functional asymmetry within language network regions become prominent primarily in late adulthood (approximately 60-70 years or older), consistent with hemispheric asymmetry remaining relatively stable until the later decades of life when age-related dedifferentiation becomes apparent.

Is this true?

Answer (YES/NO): NO